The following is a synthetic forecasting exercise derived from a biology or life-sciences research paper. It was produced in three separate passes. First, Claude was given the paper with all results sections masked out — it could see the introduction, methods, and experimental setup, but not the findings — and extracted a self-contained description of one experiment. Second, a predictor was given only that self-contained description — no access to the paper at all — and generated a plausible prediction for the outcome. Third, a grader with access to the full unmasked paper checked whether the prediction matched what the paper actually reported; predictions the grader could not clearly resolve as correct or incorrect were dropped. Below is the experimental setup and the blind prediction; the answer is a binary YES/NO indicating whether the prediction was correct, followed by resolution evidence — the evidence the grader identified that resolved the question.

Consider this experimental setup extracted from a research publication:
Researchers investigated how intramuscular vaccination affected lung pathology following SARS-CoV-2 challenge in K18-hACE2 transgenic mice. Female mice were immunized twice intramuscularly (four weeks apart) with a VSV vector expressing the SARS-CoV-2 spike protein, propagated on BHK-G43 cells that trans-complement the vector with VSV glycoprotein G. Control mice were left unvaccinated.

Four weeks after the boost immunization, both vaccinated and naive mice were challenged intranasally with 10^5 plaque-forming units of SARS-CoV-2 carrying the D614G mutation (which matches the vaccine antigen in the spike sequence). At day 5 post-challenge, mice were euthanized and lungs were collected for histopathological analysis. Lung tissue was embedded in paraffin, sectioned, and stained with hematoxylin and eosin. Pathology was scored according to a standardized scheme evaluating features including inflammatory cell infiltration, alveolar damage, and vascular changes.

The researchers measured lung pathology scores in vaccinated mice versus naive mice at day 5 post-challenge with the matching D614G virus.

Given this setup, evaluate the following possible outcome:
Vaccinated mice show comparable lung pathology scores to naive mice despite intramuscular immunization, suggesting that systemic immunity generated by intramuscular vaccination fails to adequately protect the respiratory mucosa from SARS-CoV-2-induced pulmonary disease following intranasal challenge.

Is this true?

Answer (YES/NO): NO